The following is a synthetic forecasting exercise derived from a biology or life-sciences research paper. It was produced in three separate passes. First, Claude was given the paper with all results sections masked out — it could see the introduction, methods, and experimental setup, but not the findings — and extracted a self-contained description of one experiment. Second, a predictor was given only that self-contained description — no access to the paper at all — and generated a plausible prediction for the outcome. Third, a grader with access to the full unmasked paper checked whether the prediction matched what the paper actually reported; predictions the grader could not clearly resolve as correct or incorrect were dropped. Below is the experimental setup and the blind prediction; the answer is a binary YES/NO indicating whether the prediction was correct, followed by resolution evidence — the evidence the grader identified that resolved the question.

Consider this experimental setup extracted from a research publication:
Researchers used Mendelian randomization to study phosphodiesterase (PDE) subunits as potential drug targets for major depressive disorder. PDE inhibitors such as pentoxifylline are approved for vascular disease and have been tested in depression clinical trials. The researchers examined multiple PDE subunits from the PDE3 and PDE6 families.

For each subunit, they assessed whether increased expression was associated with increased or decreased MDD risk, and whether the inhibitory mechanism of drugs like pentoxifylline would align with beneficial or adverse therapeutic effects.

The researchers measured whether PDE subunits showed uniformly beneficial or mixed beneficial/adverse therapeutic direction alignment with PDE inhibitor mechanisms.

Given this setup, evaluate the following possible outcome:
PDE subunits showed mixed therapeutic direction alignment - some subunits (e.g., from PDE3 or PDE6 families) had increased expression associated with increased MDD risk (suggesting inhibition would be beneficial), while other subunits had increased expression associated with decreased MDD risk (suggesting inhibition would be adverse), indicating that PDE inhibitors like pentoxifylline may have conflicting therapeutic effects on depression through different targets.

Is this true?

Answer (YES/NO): YES